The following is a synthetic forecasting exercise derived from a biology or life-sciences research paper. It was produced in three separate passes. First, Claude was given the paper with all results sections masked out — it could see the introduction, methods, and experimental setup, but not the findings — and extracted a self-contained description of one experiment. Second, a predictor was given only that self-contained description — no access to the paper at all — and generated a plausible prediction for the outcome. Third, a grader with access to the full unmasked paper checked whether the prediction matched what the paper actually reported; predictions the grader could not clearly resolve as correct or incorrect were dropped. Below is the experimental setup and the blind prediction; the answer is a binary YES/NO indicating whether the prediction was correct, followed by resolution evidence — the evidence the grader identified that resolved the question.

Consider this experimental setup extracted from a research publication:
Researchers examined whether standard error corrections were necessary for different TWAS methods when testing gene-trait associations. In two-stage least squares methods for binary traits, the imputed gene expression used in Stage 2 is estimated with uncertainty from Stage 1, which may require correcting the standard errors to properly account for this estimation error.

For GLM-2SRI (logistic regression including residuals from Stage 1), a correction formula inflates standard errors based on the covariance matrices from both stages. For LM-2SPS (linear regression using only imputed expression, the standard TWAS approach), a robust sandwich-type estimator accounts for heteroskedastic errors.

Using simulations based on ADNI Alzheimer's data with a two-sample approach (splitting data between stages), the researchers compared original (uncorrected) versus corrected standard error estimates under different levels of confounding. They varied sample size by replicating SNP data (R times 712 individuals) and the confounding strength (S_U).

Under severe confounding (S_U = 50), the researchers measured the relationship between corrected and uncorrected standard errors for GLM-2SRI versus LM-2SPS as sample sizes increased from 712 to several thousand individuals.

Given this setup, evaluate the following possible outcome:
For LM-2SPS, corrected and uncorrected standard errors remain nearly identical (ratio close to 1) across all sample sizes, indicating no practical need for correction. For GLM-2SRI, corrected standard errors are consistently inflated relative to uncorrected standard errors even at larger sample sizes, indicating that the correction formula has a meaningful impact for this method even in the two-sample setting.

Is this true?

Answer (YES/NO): YES